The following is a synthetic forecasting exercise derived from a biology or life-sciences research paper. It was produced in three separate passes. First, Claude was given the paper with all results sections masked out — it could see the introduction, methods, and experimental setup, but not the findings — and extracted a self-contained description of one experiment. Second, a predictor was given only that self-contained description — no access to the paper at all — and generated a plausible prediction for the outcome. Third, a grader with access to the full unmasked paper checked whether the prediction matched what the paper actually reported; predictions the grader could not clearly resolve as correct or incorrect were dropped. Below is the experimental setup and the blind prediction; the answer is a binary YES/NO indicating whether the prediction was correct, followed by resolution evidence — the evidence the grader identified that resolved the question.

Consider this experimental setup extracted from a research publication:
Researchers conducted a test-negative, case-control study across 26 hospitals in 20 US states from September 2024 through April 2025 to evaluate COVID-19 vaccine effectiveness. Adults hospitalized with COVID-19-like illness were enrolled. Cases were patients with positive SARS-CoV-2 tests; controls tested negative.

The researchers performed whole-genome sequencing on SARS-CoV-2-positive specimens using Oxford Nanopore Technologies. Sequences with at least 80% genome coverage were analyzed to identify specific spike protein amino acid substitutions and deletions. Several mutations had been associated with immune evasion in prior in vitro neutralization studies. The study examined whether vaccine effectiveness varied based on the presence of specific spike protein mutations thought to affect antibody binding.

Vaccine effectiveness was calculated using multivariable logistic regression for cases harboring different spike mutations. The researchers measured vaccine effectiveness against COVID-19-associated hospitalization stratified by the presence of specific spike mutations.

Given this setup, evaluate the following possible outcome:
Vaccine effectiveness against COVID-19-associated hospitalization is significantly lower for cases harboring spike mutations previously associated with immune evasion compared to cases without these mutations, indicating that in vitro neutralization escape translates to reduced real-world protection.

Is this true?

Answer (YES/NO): NO